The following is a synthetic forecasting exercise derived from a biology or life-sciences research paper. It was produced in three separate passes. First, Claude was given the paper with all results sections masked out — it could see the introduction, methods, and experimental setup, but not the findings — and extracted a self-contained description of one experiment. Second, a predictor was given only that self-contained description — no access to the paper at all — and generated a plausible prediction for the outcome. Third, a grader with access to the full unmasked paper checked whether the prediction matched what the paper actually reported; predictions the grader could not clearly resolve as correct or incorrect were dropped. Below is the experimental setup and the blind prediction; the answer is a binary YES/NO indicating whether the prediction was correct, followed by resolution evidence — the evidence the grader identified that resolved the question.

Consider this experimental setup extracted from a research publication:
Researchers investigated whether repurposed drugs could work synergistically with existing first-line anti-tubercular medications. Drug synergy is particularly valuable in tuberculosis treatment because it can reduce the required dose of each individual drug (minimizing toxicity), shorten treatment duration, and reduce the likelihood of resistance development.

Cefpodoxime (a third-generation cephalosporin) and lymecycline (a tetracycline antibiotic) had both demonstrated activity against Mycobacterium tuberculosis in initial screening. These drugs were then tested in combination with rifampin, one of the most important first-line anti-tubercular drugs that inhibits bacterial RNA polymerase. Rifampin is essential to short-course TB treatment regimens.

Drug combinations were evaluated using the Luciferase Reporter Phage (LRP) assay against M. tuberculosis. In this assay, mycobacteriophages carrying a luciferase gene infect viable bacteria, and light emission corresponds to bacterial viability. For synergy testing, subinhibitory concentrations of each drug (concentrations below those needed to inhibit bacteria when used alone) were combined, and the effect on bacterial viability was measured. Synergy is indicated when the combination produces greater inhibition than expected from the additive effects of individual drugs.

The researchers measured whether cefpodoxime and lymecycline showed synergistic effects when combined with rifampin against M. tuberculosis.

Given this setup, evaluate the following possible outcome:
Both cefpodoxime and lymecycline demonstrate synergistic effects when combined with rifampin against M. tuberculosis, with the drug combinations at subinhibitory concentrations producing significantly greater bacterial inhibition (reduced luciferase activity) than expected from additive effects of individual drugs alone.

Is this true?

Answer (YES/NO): YES